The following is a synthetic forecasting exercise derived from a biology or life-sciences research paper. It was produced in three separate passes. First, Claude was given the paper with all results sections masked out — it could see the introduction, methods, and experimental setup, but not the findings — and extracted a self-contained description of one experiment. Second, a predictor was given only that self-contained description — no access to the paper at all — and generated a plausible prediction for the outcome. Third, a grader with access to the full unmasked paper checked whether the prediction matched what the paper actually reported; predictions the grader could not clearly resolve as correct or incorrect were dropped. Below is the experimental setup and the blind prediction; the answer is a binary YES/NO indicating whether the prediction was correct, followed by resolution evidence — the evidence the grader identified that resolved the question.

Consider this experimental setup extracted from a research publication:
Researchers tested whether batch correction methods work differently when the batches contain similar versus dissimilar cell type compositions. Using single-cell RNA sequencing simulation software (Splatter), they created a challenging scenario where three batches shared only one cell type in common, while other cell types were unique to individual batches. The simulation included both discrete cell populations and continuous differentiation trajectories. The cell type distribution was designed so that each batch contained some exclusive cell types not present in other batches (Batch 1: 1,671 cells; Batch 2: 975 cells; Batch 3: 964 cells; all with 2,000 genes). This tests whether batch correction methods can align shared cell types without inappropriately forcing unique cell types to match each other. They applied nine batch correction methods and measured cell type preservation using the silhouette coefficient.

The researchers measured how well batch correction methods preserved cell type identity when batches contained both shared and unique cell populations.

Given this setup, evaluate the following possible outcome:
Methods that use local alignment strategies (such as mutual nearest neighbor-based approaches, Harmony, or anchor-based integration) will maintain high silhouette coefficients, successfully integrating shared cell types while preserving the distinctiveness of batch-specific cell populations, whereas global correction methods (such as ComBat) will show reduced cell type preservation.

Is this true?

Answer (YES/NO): NO